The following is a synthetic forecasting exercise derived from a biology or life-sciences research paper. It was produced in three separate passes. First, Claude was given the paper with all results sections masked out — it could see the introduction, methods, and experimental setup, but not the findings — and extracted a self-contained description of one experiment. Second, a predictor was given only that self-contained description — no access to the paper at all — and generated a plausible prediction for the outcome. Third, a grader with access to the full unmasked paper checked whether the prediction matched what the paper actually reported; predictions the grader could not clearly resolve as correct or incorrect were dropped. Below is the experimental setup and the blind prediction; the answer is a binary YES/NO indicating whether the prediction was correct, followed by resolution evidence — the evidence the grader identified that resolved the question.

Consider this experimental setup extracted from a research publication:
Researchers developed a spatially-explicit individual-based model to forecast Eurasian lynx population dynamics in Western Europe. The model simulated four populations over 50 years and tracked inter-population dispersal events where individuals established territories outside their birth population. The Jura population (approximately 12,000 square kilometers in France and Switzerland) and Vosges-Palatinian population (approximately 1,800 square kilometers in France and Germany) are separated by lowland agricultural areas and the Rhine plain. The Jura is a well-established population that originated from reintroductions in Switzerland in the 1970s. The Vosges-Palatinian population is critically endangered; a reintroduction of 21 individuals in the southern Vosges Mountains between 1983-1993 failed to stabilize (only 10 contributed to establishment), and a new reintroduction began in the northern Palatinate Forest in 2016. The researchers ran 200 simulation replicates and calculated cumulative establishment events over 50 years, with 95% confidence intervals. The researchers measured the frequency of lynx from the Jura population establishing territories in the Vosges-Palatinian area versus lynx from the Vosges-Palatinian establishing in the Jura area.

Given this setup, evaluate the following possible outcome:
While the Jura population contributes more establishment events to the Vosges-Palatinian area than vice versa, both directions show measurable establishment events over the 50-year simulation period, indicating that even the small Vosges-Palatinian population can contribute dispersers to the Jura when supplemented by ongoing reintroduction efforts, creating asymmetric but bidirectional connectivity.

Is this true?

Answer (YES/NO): YES